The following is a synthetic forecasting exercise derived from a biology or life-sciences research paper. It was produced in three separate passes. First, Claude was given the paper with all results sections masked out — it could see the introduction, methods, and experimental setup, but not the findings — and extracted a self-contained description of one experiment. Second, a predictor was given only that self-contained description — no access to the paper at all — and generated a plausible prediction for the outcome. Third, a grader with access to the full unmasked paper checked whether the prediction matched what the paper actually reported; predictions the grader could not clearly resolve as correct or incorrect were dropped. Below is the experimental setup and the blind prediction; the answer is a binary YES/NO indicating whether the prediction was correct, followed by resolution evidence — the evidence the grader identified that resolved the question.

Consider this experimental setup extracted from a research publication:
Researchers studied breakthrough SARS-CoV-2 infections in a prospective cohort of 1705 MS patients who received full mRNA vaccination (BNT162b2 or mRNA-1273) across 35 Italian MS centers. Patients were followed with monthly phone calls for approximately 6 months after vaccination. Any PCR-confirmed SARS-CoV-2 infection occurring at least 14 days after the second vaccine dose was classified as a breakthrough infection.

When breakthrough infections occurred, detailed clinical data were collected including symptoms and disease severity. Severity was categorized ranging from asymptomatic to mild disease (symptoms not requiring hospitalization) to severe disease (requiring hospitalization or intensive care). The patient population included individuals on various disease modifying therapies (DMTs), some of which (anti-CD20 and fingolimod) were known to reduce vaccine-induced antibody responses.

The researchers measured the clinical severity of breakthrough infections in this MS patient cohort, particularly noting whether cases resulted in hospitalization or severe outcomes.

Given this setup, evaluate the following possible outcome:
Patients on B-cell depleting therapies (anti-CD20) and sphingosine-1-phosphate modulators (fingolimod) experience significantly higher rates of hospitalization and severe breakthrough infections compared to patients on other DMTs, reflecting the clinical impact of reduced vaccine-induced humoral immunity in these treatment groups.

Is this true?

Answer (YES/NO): NO